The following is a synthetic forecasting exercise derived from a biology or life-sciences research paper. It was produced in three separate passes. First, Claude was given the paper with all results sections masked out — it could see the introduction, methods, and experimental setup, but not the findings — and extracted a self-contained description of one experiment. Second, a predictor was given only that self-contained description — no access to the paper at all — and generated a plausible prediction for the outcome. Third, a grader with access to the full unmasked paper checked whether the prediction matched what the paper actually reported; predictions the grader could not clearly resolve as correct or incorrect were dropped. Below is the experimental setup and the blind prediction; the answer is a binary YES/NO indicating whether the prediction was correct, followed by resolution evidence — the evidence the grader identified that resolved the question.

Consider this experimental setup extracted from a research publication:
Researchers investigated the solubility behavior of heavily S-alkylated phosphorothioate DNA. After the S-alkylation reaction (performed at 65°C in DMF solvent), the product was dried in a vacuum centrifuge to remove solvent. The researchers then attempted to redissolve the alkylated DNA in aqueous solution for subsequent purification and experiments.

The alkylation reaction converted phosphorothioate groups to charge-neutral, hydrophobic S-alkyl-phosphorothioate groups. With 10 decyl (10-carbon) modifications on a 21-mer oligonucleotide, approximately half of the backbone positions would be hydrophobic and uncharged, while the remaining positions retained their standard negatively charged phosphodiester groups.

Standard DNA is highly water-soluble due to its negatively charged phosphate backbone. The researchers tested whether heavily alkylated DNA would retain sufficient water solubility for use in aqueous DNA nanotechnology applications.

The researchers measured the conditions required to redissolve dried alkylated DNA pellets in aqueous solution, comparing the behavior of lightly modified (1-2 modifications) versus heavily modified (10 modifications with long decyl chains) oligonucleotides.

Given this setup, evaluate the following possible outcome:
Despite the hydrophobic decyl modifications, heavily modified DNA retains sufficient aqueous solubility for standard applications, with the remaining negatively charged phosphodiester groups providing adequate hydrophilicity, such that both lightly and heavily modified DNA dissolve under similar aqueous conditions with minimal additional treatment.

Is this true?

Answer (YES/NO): NO